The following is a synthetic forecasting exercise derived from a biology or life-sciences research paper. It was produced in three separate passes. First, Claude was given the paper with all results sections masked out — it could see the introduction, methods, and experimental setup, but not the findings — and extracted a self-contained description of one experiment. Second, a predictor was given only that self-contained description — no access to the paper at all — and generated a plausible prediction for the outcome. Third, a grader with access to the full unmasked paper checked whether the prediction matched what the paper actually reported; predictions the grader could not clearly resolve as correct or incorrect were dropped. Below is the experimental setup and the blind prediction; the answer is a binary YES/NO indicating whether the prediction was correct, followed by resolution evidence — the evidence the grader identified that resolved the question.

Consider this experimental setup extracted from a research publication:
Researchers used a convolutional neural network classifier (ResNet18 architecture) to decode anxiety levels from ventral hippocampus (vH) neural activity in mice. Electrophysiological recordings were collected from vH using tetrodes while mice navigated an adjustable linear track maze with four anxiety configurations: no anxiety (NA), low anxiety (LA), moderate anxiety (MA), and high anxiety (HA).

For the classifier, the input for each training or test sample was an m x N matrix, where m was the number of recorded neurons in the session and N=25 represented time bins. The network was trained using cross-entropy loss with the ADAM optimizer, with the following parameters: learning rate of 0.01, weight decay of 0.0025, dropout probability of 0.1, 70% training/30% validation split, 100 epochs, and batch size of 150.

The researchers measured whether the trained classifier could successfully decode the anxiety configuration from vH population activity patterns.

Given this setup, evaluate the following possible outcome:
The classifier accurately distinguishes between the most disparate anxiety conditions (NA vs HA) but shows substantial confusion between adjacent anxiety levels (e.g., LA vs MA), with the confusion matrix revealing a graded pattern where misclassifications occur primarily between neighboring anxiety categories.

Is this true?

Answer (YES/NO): NO